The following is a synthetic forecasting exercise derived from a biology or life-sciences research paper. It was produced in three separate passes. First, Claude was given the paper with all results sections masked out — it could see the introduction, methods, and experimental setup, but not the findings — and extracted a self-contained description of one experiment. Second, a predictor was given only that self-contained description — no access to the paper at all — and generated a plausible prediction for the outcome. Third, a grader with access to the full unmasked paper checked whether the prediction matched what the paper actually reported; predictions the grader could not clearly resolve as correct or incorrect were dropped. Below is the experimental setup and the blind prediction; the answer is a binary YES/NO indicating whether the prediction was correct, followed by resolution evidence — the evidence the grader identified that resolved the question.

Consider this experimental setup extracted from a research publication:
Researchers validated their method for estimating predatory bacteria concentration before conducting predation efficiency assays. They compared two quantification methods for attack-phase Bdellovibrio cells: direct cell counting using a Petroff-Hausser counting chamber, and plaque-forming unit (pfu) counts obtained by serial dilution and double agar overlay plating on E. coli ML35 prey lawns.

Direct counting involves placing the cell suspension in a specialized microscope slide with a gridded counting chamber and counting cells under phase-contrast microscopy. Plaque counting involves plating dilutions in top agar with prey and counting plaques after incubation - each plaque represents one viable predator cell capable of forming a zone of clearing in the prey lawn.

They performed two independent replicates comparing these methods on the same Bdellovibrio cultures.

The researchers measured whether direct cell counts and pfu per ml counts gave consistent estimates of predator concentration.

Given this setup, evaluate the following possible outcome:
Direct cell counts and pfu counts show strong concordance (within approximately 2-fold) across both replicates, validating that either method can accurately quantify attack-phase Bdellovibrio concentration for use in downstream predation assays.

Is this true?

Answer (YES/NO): YES